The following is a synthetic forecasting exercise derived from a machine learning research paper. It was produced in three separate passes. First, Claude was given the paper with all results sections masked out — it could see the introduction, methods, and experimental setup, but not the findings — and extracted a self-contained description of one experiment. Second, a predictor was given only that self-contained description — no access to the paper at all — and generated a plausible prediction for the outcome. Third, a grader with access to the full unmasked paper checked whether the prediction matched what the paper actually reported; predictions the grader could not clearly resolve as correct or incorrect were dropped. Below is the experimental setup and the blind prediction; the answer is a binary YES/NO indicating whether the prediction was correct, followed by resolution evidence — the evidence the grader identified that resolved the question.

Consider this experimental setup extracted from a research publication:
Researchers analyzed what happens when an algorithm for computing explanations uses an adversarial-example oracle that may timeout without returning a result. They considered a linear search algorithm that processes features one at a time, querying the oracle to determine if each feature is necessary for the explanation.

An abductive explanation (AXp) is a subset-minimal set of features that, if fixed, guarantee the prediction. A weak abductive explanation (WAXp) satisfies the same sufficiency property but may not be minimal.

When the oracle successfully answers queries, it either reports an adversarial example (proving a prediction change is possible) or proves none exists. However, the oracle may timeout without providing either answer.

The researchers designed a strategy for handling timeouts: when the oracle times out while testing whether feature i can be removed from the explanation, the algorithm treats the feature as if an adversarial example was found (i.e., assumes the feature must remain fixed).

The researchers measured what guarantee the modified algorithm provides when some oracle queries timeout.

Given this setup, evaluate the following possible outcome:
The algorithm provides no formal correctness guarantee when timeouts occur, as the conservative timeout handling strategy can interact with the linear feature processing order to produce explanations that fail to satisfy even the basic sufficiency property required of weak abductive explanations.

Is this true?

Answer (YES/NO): NO